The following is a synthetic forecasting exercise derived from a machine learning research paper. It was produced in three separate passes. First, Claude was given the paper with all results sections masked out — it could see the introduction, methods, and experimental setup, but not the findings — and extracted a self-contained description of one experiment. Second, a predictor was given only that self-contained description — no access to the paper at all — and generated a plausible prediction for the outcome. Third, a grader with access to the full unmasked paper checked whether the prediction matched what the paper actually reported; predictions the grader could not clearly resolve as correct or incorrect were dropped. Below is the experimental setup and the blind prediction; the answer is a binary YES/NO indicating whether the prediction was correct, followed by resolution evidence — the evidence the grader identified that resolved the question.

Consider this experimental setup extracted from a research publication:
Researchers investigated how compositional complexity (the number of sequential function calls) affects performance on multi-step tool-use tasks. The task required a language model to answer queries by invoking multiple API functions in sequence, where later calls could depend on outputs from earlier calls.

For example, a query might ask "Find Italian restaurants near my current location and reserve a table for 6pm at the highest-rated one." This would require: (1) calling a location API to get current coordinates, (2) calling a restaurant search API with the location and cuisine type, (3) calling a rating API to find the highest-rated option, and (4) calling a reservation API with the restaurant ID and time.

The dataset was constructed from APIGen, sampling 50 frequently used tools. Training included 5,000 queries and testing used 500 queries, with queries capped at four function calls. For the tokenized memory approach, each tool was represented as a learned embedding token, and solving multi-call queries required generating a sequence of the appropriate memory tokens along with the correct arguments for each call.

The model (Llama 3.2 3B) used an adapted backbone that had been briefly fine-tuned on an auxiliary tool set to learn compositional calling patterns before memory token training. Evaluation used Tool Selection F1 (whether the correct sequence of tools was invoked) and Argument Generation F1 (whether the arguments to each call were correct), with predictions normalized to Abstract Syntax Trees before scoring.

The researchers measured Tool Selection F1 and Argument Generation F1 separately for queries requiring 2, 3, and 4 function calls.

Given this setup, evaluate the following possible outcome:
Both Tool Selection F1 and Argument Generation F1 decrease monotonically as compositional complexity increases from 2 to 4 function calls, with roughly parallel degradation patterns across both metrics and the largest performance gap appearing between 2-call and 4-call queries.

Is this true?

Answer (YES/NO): NO